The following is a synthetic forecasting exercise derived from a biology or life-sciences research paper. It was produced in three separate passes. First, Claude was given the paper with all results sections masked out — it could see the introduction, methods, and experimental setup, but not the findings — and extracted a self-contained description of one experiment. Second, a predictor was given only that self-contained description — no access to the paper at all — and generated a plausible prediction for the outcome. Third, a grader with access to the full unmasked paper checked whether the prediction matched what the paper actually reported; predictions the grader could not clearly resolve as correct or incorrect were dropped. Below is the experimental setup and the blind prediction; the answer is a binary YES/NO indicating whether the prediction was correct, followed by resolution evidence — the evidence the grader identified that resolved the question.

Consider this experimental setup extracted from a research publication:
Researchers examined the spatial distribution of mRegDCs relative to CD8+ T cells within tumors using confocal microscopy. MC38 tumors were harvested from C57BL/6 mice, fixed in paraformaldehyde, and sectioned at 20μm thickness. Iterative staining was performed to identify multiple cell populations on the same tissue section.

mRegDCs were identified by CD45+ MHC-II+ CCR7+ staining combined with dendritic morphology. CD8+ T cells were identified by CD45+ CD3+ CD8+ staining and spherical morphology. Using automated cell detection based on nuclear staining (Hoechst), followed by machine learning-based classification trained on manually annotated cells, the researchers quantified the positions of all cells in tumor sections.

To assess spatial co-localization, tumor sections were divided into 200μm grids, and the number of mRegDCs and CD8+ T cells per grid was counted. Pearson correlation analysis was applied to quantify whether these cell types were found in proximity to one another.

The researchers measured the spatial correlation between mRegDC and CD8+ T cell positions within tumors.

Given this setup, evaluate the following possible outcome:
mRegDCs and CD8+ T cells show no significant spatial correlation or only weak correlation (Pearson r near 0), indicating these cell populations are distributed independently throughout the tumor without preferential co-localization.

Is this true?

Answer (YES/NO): NO